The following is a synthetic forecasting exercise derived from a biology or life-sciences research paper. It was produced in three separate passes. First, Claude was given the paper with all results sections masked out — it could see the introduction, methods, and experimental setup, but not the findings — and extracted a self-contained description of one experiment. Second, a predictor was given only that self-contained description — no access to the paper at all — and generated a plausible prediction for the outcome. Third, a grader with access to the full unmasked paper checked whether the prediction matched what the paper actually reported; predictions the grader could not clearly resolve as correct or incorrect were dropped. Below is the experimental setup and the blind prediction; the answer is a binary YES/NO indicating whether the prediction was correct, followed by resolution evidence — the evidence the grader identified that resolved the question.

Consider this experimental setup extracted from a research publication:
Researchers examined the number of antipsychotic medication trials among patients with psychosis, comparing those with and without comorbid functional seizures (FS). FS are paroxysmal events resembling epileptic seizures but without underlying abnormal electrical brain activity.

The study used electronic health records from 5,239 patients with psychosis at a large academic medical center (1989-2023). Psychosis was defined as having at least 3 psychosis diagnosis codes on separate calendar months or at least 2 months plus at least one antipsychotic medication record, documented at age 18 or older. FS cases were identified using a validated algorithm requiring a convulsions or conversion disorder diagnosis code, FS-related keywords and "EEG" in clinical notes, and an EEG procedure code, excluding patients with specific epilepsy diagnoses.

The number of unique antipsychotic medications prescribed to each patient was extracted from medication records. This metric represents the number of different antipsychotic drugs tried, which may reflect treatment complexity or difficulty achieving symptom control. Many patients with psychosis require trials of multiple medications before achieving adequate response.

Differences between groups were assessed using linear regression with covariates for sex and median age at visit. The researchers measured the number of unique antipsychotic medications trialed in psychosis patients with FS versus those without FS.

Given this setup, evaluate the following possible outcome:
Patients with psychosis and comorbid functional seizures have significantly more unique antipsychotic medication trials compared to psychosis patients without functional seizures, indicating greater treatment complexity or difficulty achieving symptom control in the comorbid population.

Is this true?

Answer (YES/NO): YES